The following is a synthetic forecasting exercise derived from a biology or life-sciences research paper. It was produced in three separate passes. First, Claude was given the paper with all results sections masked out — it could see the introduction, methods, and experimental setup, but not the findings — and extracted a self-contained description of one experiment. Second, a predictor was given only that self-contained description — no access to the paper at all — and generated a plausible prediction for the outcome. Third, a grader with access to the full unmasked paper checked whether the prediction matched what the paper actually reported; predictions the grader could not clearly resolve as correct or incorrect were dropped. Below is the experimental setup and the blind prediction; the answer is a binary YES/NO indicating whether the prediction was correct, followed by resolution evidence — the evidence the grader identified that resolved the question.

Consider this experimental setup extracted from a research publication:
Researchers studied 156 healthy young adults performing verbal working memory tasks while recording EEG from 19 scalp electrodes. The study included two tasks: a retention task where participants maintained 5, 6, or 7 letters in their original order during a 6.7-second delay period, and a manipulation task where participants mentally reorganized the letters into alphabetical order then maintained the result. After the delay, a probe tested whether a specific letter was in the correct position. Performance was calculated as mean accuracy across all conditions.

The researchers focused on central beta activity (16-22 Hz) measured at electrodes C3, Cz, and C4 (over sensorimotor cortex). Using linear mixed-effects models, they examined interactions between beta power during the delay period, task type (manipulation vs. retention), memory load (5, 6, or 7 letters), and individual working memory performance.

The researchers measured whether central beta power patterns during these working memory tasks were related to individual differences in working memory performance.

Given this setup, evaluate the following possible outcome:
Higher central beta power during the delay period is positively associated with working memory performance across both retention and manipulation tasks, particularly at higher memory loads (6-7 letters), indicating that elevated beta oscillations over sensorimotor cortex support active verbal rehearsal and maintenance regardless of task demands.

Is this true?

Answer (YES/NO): NO